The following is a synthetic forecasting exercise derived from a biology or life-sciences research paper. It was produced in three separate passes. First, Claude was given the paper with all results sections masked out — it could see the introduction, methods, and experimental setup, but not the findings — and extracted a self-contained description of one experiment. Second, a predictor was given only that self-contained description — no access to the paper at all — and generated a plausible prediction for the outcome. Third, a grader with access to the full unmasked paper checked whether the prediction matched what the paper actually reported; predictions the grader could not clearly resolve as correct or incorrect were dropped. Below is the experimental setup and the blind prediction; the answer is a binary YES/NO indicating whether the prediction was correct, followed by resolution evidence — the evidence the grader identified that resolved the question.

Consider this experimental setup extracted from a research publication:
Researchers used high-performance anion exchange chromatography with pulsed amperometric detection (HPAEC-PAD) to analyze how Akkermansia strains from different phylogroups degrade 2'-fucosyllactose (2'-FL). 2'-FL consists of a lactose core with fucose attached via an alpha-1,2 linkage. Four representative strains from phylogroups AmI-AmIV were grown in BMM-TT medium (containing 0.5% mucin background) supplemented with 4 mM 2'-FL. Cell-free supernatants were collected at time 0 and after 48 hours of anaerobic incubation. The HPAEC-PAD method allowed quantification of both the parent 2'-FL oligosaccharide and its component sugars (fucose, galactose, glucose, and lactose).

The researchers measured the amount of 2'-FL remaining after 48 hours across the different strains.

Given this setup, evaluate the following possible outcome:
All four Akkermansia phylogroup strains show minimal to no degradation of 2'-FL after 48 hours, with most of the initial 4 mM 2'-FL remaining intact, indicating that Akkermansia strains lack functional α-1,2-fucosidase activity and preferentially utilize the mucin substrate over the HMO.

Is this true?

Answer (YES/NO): NO